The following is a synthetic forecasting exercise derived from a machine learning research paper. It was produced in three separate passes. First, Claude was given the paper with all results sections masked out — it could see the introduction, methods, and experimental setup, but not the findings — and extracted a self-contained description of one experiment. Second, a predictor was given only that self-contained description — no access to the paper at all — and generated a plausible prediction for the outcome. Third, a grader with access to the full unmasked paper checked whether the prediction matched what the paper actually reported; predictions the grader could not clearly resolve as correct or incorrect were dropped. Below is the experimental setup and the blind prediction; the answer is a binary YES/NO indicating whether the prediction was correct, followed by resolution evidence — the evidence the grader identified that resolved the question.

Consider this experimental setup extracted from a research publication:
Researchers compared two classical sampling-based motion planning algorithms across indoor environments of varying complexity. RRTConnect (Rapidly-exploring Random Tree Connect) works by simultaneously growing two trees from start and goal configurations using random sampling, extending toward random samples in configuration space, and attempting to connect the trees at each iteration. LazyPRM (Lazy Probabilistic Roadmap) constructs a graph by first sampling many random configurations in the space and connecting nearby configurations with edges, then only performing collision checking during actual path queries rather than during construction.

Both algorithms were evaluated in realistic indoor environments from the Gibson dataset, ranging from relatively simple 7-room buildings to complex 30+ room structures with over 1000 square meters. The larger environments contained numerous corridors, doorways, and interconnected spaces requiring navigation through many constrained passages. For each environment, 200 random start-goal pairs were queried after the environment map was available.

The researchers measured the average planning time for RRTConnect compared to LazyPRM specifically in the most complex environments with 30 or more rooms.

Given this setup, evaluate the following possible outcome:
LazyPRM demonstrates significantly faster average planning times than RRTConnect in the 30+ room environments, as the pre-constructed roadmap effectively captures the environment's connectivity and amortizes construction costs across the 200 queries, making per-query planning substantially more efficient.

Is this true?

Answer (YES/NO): YES